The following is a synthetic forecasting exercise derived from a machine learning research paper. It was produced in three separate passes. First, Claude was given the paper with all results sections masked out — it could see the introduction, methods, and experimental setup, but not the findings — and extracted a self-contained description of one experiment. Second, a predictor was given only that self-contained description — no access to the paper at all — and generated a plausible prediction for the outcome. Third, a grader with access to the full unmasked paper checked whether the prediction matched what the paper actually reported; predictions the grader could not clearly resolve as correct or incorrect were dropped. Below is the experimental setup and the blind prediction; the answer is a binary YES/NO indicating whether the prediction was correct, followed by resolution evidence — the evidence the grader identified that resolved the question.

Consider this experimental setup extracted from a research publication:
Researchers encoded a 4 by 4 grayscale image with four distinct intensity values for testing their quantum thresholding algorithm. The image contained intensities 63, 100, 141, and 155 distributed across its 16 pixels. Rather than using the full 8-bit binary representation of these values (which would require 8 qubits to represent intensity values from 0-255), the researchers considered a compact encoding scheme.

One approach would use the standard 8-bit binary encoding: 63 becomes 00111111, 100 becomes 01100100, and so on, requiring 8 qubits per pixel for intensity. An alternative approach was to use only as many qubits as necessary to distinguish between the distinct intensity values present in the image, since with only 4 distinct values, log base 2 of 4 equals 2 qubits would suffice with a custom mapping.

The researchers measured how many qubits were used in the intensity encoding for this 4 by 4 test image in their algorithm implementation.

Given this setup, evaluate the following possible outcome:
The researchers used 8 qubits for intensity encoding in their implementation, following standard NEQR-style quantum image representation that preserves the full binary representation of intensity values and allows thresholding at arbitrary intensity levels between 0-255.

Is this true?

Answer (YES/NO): NO